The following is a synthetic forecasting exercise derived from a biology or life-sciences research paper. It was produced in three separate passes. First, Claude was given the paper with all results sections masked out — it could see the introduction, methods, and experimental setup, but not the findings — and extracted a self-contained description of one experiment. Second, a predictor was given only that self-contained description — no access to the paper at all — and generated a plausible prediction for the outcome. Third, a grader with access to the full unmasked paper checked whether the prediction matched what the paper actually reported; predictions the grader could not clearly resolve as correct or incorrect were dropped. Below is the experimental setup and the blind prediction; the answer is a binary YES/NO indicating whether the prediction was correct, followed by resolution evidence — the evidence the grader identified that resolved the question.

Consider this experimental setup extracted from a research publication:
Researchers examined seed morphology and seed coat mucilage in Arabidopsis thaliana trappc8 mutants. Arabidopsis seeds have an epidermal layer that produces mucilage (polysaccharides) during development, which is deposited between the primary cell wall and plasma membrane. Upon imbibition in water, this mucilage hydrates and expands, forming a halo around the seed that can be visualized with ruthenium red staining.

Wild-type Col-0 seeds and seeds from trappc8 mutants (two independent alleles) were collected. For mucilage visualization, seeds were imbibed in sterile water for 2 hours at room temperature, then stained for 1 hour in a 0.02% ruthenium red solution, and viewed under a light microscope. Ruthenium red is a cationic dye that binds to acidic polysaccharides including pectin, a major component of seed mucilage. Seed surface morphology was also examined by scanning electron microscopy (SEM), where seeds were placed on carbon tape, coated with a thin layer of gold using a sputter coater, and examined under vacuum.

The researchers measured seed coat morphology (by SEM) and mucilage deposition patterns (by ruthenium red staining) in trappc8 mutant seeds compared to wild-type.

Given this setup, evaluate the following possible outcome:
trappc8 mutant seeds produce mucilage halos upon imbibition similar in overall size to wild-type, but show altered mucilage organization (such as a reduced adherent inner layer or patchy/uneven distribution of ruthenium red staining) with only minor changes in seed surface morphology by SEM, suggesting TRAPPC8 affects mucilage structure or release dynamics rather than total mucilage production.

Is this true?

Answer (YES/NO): NO